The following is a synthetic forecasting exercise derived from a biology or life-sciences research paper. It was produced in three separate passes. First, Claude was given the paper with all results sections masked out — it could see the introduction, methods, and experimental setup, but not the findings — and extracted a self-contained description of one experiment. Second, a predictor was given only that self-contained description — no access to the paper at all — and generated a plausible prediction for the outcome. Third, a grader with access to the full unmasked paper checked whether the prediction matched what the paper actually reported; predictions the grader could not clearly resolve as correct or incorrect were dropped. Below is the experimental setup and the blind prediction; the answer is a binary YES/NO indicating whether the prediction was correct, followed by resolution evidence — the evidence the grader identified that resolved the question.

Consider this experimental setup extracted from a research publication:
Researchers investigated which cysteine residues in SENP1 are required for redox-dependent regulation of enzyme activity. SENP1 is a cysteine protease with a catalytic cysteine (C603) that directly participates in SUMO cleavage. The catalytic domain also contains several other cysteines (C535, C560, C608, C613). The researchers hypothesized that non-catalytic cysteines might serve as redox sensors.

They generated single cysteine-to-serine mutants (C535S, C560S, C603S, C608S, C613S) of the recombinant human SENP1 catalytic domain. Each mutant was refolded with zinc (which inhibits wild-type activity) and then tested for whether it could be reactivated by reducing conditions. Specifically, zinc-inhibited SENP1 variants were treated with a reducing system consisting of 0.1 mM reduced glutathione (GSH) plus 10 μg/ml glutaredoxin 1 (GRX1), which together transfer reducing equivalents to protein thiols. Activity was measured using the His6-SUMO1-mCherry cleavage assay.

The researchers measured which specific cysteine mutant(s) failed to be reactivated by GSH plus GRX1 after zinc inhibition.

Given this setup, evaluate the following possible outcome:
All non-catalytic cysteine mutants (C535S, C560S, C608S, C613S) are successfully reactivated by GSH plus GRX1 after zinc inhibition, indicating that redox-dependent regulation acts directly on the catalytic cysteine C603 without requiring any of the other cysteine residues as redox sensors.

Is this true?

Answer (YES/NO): NO